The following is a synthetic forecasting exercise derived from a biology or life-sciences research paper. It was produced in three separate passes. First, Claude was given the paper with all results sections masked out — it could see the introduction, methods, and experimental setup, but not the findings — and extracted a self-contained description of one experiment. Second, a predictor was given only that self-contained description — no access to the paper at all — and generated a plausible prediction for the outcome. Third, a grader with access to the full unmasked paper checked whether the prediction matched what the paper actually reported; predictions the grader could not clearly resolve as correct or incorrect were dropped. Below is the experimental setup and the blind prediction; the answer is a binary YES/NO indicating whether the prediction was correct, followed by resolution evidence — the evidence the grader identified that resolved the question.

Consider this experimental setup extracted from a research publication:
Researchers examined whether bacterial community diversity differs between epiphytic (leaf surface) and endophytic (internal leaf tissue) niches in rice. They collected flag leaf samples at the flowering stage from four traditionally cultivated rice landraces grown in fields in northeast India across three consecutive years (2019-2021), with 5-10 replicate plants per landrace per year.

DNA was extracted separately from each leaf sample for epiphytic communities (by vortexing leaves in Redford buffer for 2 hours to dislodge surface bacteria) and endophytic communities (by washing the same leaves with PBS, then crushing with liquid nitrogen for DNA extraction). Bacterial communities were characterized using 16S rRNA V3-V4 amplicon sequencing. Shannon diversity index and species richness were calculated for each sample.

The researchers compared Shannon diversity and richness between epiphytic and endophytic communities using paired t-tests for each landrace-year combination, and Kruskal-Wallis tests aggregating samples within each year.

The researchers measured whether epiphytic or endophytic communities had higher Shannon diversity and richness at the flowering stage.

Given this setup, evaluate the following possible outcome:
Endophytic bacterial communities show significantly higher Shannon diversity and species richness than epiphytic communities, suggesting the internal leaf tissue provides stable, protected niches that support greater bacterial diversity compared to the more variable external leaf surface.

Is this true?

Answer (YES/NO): NO